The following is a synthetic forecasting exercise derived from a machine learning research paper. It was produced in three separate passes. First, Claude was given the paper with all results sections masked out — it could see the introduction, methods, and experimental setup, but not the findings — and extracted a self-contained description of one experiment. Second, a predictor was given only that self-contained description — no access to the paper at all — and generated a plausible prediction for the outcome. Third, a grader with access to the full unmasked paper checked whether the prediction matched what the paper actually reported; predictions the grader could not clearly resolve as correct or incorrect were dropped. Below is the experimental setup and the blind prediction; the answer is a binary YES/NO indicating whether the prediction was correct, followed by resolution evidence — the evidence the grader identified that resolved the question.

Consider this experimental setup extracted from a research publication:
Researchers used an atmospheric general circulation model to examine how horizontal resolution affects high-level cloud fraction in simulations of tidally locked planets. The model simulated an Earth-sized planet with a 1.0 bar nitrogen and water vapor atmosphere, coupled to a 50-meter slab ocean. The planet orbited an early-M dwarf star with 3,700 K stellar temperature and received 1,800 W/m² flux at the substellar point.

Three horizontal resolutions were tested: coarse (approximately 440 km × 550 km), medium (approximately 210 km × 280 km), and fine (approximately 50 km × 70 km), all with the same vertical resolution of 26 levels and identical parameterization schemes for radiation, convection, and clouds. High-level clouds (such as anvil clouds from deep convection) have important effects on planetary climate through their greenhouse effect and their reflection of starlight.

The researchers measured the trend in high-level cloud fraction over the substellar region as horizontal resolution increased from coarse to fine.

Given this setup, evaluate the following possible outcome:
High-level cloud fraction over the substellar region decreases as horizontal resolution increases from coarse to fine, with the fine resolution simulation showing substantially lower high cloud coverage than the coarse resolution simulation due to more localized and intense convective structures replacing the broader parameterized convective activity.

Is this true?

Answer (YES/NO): NO